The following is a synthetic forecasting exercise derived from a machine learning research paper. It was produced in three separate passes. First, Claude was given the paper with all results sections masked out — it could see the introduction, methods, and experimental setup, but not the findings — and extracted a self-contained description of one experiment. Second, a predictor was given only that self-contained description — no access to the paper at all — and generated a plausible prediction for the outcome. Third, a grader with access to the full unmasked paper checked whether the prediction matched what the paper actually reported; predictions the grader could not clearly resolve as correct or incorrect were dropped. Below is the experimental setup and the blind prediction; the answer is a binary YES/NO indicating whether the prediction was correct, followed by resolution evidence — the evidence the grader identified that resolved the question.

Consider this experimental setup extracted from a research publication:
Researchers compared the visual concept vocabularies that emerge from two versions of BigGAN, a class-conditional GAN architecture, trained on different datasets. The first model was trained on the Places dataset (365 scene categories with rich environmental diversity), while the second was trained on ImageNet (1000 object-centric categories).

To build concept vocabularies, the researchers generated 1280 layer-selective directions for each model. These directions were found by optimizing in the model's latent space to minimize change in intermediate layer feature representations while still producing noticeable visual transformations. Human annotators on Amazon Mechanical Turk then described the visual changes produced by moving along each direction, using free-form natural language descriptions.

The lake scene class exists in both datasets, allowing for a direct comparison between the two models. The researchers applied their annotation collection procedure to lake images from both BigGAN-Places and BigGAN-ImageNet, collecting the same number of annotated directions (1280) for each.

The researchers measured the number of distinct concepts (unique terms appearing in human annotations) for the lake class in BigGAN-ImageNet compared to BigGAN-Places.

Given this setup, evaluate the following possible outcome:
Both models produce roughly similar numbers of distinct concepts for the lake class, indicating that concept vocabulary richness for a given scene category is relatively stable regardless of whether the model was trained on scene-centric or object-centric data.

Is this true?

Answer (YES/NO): NO